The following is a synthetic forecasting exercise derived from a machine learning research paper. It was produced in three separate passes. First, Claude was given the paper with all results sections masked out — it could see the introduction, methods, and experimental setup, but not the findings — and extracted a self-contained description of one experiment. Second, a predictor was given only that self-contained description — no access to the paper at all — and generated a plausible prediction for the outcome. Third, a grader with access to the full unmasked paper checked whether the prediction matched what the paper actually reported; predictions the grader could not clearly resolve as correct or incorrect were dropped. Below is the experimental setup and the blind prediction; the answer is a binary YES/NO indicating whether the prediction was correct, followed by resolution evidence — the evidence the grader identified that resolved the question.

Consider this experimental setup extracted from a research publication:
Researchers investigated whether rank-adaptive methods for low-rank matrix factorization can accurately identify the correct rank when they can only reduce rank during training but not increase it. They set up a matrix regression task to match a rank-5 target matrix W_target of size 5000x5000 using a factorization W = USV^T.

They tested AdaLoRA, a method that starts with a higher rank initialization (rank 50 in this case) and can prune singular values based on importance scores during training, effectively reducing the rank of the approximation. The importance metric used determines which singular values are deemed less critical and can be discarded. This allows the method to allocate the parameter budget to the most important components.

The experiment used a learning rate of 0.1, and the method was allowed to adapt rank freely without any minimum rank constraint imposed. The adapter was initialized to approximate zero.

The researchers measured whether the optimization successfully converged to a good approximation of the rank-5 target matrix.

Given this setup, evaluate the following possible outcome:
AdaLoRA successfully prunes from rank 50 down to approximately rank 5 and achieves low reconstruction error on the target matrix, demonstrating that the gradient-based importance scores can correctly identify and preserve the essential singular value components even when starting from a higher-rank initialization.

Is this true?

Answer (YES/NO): NO